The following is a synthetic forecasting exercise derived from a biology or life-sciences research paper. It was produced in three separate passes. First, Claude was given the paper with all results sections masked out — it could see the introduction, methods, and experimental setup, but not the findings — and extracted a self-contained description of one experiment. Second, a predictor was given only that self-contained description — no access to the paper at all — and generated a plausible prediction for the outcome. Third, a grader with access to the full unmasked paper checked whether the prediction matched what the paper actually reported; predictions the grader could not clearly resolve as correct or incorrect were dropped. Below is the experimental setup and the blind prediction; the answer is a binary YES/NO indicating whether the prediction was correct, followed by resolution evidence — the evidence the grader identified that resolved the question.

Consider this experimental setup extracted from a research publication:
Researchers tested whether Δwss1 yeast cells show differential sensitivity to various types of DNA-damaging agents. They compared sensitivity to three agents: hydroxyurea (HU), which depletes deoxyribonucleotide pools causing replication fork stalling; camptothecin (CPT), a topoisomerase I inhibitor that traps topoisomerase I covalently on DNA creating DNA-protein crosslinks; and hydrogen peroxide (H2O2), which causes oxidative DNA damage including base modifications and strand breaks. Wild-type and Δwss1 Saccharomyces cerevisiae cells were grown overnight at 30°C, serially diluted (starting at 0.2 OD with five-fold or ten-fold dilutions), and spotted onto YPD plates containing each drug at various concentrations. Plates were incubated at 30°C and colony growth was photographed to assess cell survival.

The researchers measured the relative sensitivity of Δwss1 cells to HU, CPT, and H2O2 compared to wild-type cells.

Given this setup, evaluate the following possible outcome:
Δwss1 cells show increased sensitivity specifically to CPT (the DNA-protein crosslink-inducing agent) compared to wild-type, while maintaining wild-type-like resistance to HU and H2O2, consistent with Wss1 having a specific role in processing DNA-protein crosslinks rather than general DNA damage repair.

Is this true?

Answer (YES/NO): NO